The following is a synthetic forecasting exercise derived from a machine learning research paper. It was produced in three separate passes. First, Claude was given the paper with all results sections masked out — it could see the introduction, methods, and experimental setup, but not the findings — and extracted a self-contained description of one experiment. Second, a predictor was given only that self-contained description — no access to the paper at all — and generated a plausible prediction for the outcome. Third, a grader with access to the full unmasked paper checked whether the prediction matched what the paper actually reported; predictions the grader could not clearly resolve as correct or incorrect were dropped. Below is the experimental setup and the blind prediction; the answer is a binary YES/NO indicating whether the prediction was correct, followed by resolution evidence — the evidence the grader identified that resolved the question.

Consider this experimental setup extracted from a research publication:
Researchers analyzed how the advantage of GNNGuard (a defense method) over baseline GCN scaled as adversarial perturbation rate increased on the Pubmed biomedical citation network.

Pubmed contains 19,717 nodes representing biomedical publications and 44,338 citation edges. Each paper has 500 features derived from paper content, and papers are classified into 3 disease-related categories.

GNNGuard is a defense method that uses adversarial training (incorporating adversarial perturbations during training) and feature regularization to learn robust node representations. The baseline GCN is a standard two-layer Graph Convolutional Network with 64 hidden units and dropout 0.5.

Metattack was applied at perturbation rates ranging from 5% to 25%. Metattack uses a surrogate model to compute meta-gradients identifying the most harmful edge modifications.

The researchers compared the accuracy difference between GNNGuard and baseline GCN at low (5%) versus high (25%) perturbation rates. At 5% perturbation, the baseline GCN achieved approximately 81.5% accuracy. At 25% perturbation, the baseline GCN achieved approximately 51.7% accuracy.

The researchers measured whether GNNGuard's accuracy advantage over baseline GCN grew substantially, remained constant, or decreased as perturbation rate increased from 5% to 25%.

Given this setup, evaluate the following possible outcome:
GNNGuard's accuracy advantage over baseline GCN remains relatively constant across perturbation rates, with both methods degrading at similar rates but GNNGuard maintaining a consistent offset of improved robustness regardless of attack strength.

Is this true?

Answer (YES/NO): NO